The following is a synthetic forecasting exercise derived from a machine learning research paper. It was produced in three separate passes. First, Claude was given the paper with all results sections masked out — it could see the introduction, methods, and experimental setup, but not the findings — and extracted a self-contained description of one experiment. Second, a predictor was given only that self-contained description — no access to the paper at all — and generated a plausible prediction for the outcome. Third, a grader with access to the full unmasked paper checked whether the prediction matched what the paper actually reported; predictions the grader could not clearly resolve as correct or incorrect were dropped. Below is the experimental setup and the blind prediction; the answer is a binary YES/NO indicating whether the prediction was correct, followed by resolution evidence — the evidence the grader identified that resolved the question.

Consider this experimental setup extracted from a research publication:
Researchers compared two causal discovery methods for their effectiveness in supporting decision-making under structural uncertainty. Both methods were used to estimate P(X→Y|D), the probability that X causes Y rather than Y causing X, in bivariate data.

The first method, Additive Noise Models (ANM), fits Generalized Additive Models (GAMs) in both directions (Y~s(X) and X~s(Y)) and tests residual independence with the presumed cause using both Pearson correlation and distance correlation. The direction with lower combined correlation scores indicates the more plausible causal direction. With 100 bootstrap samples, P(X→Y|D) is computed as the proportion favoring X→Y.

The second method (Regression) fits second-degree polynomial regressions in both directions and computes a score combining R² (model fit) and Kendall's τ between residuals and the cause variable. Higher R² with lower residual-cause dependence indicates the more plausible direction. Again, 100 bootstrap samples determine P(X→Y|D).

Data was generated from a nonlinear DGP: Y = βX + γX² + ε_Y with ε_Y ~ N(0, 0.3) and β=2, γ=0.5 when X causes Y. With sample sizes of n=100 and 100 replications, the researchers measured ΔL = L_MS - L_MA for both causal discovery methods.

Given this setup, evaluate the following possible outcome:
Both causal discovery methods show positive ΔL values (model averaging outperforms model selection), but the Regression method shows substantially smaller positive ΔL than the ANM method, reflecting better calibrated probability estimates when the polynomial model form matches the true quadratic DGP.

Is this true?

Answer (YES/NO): YES